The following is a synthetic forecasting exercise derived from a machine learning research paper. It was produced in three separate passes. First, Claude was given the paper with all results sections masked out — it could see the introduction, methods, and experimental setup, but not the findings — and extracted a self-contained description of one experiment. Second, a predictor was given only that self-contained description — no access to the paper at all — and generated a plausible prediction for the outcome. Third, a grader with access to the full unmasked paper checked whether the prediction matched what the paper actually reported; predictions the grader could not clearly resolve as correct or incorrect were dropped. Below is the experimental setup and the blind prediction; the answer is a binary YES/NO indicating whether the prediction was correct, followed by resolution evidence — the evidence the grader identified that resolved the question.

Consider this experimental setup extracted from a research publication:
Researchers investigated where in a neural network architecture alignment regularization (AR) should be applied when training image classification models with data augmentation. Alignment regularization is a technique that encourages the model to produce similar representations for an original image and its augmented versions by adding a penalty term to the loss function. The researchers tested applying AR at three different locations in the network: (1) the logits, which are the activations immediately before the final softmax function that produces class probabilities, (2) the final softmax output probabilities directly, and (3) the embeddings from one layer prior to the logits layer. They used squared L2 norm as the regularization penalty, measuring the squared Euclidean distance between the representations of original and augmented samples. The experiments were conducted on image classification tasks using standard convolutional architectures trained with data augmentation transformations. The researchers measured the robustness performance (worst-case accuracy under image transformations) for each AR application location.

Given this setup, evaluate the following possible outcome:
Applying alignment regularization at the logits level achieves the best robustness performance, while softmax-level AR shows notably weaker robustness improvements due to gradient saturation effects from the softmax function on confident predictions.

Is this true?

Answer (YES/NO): NO